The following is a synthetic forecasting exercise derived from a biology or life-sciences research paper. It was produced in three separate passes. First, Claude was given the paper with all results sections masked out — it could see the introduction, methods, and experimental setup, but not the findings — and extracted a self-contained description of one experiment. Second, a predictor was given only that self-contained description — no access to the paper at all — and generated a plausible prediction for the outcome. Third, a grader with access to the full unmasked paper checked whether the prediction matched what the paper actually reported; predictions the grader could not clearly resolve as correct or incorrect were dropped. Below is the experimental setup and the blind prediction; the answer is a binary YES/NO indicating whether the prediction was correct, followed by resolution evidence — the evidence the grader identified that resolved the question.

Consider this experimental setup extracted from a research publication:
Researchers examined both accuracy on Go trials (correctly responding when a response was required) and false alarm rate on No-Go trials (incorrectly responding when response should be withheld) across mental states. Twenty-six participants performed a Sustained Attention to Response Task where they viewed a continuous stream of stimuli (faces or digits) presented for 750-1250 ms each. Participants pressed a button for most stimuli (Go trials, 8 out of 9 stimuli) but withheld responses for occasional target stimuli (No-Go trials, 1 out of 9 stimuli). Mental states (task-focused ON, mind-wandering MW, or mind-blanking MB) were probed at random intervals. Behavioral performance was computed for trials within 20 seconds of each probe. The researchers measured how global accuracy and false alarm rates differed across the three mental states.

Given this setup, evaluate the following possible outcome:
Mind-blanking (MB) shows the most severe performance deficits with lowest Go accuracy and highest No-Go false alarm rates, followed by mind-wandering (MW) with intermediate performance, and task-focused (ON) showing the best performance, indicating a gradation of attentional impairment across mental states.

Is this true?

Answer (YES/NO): NO